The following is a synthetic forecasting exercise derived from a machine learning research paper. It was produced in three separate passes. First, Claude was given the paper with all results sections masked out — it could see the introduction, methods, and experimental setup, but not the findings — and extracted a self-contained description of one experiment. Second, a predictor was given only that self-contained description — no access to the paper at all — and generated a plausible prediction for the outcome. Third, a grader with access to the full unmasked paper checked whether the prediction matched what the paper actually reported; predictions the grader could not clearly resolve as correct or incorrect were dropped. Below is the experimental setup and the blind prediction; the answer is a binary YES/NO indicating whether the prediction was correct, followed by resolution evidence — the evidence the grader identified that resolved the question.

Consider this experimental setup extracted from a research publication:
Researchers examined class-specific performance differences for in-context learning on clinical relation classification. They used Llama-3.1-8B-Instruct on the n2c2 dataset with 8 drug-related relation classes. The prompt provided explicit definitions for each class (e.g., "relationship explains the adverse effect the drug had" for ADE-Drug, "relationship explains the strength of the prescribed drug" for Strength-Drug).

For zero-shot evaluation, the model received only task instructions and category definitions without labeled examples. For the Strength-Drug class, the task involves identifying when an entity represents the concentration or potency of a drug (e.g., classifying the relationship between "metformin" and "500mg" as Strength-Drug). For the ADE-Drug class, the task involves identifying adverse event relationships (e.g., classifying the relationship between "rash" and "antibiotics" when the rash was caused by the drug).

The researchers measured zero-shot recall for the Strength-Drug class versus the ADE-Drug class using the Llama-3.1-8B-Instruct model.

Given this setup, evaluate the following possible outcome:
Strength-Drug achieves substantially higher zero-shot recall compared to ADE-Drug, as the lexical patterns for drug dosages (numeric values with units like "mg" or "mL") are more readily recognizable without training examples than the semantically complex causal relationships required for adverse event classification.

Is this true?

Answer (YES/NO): NO